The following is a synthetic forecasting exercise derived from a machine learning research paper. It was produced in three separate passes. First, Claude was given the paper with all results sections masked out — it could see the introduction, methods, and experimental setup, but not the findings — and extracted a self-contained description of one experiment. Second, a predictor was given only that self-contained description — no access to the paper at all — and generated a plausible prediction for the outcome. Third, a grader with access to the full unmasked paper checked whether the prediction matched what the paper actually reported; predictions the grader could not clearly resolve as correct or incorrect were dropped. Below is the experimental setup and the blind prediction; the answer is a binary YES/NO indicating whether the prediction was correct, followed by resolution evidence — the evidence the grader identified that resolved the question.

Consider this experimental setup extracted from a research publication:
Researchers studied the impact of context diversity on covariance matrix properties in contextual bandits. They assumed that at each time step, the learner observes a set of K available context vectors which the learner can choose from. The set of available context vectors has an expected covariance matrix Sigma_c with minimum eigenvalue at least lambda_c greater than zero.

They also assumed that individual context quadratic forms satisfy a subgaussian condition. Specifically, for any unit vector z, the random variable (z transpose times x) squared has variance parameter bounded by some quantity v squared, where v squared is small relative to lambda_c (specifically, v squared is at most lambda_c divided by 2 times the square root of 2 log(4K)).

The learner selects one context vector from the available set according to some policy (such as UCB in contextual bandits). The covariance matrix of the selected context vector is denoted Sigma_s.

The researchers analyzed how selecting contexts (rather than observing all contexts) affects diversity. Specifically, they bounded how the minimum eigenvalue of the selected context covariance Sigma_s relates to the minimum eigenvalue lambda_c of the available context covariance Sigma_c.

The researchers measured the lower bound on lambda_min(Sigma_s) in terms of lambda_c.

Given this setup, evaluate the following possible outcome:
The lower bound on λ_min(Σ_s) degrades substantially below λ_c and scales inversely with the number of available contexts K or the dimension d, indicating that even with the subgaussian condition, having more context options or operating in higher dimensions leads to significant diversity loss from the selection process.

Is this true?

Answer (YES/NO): NO